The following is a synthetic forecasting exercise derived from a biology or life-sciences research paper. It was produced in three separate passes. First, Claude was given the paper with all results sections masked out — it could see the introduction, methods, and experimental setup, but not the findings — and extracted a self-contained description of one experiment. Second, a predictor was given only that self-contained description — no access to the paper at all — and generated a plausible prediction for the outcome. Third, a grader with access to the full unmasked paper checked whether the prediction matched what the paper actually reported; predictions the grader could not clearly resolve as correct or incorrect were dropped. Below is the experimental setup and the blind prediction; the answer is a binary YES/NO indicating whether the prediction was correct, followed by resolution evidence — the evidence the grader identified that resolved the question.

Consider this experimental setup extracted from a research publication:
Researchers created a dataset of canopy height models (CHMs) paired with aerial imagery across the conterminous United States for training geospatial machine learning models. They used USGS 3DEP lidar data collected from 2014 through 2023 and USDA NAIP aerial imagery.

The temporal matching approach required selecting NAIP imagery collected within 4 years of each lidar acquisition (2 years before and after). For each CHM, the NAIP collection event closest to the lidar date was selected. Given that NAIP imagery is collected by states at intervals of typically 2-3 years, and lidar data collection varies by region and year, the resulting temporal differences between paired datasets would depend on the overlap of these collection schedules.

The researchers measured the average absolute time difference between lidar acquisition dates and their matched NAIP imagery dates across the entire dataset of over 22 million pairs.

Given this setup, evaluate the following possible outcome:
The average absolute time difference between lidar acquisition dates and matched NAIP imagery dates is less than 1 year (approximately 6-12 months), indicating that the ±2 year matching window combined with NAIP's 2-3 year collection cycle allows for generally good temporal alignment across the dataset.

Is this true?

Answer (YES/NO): YES